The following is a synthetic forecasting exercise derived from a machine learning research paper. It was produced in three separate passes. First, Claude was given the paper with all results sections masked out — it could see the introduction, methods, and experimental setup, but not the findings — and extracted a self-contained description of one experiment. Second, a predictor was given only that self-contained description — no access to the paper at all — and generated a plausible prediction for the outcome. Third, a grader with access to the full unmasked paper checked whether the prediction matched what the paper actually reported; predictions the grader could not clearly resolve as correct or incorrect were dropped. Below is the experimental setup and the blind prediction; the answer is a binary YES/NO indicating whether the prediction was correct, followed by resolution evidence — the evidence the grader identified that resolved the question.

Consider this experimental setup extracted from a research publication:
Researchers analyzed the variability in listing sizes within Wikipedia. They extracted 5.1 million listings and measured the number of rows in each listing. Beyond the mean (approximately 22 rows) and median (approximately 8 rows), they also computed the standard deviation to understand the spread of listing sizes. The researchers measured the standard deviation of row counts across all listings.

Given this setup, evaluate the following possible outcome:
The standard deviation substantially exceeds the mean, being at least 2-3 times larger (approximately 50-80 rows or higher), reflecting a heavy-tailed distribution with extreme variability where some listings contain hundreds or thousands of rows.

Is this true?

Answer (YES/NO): YES